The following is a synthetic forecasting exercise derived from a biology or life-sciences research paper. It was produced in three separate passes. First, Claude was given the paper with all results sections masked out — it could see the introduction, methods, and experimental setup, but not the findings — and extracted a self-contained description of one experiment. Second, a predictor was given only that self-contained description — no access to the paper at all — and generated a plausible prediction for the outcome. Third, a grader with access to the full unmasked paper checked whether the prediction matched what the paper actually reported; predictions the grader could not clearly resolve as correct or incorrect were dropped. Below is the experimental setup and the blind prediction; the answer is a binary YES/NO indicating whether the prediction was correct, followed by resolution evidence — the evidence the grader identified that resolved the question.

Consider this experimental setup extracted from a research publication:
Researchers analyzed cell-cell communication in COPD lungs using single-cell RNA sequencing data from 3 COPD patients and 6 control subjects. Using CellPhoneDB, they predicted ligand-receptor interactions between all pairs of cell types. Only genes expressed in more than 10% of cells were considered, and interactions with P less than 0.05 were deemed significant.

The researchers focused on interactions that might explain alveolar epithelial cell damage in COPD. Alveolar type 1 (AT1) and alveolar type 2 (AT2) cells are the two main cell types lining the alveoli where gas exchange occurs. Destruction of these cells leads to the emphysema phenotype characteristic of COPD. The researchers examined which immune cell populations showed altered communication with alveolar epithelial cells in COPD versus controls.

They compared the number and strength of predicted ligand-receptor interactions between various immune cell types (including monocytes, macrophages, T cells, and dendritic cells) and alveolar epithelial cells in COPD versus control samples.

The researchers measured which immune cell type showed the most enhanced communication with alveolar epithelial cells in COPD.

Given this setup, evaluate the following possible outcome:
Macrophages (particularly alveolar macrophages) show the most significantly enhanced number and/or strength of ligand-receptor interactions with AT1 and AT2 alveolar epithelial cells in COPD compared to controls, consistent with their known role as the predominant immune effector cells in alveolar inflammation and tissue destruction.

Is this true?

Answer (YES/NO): NO